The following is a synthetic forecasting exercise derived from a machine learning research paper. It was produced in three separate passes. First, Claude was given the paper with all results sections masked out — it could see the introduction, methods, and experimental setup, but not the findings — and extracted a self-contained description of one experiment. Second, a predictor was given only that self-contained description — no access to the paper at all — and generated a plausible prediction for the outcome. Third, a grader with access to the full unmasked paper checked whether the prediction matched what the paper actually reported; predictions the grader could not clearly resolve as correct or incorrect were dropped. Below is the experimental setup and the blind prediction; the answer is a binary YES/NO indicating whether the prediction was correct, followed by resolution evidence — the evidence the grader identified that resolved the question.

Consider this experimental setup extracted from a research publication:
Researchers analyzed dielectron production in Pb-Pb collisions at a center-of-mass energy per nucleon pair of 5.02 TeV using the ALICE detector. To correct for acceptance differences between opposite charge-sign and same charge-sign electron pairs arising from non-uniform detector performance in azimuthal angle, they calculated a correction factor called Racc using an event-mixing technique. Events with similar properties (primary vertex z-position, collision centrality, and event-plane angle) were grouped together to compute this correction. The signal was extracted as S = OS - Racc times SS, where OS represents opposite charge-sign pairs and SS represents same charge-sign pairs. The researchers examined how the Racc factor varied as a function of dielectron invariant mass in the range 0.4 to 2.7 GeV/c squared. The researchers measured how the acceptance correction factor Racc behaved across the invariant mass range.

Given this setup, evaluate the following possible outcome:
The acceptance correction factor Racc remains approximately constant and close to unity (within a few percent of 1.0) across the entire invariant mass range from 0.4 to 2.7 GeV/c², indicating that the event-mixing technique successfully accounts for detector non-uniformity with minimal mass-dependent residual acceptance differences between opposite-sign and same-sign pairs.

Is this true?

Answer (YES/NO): NO